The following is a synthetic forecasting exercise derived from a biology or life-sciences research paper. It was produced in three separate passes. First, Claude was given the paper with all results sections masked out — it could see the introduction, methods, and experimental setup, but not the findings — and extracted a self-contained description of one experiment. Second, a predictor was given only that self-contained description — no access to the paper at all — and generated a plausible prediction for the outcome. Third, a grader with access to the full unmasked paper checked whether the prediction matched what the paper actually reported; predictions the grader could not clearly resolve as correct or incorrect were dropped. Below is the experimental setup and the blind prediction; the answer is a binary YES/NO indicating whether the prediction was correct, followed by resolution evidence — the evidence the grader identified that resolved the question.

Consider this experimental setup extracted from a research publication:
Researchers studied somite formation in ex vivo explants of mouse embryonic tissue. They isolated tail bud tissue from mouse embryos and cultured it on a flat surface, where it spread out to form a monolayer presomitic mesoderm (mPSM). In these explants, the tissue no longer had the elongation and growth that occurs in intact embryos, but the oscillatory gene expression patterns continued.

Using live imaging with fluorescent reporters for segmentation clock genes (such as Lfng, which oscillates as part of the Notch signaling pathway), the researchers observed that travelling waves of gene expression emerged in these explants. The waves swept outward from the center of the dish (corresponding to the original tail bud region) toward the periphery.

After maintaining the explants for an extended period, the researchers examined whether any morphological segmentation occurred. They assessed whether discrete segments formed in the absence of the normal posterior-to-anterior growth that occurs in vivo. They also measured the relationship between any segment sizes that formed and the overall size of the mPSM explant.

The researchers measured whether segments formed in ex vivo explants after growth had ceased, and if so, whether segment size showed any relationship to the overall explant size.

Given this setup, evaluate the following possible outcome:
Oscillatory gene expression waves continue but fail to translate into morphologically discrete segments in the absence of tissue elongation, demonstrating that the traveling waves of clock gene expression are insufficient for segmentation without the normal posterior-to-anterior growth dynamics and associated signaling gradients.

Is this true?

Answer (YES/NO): NO